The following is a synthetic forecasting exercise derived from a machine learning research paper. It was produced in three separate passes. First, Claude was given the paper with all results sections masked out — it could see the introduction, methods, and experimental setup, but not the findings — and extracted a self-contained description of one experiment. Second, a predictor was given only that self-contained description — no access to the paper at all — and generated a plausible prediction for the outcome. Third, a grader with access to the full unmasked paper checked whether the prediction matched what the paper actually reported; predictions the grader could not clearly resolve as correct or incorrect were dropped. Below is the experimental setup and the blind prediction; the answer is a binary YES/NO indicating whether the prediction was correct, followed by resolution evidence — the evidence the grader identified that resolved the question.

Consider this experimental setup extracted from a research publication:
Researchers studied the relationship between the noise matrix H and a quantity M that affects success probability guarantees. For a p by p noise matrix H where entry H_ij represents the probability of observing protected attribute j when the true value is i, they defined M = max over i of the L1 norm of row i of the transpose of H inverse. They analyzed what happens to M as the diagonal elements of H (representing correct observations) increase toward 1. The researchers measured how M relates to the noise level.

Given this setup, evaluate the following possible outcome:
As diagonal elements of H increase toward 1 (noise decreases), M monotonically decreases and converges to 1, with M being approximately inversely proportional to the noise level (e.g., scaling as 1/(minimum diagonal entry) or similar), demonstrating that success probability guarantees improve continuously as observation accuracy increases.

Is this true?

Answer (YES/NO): NO